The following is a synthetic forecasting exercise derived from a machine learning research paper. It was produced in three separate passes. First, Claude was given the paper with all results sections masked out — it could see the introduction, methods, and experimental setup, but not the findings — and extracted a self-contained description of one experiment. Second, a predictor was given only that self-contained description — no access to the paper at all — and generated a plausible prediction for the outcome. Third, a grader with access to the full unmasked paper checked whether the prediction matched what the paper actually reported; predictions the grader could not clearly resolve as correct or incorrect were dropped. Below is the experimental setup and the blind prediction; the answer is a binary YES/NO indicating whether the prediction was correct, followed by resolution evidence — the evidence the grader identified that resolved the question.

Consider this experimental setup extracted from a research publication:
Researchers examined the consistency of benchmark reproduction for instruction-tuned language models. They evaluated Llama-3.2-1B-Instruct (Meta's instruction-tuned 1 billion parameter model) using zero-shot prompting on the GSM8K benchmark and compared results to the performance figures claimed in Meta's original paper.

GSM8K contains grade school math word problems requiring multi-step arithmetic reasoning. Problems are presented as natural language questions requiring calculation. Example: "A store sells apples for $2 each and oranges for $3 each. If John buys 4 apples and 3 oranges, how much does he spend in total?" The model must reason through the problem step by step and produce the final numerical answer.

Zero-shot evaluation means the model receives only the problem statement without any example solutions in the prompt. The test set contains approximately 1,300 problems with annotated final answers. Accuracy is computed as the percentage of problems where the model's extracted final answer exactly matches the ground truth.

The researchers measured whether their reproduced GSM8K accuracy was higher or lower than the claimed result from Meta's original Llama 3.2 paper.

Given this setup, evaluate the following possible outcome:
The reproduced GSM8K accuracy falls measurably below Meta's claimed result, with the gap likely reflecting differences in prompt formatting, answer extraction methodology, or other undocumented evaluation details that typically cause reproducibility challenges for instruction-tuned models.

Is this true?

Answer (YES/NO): NO